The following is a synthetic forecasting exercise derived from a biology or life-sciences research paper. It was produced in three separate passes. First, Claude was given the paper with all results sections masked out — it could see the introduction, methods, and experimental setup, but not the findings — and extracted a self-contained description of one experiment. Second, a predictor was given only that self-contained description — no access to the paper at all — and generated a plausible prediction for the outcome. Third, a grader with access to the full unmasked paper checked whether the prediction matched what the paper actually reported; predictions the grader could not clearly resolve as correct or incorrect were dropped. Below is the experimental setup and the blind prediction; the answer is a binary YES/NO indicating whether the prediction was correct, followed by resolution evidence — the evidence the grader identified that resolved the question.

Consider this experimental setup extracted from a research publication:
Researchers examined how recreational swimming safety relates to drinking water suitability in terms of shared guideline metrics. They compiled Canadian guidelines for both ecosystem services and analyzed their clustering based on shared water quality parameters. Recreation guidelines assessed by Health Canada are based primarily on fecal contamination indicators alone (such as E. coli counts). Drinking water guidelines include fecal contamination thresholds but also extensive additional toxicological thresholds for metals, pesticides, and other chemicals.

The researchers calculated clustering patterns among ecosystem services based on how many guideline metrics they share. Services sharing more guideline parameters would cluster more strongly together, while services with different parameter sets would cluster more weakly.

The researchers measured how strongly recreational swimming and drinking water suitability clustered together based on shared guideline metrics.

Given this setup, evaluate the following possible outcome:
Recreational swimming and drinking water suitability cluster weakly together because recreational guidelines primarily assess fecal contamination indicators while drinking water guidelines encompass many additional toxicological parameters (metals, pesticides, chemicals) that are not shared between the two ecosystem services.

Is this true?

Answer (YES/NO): YES